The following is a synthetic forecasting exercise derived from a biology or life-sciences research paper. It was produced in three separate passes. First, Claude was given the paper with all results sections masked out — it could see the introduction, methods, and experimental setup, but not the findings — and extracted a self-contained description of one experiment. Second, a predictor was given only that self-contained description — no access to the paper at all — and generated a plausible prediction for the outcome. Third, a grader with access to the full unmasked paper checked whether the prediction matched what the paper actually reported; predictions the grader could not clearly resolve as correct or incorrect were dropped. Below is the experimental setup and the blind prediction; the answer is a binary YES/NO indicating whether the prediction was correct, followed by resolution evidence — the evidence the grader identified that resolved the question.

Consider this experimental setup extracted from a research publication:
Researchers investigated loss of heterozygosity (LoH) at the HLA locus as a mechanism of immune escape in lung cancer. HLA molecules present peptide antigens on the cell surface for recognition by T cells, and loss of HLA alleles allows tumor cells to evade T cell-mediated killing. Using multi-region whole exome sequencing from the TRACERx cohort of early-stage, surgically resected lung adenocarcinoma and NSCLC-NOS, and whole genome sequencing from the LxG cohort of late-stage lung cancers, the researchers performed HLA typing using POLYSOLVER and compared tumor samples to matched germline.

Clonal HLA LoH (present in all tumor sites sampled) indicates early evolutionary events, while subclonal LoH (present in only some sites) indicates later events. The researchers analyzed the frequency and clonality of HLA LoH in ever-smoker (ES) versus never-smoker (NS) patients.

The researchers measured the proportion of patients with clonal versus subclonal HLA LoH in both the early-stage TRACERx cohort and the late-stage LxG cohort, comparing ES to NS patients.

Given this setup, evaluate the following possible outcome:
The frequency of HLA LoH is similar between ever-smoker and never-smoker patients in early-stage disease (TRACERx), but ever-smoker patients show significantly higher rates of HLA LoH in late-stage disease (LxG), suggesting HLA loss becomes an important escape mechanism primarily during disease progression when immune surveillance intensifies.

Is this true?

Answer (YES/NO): NO